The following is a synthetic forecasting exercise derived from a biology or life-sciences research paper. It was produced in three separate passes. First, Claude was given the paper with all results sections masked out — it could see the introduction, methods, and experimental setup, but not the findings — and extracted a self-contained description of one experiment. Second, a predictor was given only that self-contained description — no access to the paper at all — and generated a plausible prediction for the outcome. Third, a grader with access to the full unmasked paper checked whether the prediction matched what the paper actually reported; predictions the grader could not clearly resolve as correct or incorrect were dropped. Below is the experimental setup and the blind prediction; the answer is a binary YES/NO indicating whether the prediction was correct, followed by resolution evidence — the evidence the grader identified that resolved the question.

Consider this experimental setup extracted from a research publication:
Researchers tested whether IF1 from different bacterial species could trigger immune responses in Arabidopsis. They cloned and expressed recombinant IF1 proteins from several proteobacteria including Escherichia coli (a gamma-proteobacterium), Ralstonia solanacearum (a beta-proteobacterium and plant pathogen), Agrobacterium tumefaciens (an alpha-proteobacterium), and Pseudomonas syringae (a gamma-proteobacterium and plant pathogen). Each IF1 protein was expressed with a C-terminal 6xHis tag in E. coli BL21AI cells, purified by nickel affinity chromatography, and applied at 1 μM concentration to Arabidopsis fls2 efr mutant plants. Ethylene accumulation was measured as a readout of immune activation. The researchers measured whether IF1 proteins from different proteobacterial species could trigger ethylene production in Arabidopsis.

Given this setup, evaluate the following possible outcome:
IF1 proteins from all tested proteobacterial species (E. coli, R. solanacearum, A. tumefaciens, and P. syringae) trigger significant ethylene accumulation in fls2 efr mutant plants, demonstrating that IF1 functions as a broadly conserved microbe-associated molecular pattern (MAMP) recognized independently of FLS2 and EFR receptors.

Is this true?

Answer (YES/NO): YES